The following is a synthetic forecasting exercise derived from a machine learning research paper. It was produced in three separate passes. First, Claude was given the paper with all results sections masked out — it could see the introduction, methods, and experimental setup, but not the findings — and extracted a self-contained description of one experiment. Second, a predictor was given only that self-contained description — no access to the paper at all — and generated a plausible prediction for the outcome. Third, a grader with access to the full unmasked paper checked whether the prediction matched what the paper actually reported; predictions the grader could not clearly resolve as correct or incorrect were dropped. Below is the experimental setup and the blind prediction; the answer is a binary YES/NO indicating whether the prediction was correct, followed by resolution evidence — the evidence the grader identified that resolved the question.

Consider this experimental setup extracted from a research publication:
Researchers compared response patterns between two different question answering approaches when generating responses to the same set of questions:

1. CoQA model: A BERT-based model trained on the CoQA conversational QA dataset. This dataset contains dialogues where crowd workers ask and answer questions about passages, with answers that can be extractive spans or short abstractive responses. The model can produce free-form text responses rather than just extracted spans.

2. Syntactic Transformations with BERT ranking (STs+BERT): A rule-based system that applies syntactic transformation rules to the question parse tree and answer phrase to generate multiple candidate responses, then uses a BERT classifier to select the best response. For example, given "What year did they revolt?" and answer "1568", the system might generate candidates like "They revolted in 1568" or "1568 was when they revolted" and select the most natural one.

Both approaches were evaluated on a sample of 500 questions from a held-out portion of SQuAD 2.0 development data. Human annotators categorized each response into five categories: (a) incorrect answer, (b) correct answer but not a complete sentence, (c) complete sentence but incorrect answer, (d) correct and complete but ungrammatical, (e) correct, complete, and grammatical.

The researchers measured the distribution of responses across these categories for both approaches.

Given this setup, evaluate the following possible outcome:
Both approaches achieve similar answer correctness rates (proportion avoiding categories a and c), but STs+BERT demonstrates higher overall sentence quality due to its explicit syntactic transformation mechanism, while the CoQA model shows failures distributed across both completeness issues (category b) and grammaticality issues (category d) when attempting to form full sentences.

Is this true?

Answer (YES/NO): NO